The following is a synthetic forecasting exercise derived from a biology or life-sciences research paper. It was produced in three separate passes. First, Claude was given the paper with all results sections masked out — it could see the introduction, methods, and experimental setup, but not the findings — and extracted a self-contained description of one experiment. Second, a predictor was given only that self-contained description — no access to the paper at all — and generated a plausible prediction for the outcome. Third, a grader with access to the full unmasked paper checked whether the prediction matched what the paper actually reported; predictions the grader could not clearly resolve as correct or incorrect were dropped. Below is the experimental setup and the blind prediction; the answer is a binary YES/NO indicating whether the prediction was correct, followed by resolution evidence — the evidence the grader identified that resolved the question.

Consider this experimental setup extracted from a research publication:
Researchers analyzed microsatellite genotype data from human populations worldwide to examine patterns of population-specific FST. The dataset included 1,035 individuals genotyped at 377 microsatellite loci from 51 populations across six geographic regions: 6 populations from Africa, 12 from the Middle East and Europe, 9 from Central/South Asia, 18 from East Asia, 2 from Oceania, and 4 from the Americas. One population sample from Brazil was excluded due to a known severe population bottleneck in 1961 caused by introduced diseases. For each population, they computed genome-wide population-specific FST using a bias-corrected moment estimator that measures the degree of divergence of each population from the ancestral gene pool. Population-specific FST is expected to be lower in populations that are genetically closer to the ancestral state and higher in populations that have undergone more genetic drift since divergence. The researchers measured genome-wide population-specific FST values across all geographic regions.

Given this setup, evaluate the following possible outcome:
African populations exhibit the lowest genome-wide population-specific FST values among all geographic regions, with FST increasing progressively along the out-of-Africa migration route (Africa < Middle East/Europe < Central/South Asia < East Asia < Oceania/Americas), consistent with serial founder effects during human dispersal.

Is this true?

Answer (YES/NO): NO